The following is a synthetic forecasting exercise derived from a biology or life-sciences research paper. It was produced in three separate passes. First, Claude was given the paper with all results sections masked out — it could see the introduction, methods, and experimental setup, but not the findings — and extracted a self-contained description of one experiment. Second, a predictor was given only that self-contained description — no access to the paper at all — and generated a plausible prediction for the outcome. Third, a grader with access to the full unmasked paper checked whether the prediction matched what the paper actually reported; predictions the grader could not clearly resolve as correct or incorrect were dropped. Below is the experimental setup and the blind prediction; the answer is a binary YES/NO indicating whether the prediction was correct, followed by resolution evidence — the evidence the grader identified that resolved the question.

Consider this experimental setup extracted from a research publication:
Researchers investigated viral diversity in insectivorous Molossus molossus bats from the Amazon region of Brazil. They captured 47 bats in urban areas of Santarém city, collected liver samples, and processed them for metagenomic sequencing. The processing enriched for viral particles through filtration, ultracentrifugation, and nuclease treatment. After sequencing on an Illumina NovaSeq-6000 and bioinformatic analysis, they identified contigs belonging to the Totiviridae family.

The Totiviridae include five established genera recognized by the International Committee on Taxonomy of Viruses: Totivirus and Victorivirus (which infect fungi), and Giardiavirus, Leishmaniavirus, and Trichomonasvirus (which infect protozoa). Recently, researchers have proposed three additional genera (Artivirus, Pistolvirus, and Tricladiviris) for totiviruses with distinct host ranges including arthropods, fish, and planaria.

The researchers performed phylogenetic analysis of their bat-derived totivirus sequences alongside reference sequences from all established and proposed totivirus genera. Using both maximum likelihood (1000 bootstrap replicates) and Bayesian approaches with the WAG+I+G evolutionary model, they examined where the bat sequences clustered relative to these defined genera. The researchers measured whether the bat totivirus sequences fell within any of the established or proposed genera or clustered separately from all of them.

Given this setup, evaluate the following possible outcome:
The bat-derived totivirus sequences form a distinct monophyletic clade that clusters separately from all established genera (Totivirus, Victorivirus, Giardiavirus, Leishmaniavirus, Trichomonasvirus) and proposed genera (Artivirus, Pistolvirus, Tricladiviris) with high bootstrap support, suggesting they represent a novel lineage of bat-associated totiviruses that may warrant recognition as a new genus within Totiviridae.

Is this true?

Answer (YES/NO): NO